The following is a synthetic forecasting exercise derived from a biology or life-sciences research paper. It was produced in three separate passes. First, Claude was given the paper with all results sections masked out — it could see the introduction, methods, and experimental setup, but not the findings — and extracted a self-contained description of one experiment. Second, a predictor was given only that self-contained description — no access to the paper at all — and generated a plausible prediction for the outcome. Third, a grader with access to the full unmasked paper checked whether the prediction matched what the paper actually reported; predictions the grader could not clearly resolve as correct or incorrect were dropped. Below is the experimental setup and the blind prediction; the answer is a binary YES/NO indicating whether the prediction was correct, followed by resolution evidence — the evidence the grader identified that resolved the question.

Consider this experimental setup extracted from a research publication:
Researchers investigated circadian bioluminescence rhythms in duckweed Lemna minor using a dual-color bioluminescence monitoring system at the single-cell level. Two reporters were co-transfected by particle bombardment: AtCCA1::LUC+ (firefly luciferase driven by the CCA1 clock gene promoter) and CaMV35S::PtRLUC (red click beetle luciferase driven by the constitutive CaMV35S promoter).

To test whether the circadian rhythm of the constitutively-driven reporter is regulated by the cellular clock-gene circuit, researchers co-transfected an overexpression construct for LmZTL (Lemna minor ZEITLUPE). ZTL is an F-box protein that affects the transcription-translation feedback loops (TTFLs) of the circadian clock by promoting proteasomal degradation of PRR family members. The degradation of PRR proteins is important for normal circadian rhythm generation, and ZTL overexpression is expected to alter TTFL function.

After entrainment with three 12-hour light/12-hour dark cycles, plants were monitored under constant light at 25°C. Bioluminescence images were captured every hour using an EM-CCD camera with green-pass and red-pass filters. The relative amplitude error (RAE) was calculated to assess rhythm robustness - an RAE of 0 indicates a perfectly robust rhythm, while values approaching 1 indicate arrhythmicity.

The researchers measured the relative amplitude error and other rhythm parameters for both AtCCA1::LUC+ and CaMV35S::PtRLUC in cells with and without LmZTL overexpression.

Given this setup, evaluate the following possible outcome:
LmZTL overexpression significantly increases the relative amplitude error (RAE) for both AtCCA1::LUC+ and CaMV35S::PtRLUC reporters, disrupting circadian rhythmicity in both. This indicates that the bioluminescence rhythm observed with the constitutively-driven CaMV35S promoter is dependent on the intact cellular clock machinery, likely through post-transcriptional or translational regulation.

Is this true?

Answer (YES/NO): NO